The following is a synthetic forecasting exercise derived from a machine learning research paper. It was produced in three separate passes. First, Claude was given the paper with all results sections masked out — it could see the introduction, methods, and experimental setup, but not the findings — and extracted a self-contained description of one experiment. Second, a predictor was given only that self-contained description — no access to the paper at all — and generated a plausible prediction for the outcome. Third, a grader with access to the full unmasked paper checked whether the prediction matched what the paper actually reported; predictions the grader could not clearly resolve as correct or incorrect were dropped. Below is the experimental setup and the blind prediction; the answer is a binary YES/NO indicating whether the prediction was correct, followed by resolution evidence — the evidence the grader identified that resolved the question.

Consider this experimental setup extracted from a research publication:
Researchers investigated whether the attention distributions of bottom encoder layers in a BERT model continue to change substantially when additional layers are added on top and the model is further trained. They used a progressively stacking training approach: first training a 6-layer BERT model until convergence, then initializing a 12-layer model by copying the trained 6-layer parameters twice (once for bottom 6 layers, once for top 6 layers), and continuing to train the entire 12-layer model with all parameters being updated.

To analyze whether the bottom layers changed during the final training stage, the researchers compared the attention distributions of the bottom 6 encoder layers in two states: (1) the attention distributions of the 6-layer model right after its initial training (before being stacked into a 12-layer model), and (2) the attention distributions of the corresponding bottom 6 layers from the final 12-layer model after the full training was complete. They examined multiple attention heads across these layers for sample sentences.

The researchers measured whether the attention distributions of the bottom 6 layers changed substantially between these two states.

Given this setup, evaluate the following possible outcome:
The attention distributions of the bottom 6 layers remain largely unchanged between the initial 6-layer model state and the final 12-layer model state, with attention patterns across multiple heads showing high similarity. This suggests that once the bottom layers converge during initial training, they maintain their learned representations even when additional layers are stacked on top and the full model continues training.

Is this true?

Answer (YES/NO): YES